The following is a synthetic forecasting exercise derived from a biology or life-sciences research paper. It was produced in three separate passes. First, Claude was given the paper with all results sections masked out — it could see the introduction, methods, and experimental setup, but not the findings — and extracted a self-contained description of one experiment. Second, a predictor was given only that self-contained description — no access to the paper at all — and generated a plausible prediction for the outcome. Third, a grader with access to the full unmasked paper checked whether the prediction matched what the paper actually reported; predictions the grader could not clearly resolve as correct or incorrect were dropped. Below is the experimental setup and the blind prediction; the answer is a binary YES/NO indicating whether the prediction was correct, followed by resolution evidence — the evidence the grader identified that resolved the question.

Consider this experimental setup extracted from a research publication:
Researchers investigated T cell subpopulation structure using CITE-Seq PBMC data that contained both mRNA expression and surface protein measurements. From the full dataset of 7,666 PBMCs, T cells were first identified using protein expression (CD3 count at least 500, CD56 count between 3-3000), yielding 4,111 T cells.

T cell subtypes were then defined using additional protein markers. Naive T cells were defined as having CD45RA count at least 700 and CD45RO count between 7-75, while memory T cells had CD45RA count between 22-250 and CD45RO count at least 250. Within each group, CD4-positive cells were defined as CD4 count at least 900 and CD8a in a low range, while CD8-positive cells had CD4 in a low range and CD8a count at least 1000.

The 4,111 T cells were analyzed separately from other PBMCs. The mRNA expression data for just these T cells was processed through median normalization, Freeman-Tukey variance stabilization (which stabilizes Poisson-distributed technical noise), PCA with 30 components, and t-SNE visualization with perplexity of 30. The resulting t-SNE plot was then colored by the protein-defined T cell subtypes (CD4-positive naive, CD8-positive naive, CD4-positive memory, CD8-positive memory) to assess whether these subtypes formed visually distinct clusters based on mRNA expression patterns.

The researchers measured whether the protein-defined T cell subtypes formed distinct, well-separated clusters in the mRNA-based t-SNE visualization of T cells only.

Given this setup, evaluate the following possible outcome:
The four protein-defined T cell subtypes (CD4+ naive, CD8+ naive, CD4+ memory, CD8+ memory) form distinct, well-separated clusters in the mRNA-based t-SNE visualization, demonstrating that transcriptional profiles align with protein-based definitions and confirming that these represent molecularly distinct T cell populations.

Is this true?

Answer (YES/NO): NO